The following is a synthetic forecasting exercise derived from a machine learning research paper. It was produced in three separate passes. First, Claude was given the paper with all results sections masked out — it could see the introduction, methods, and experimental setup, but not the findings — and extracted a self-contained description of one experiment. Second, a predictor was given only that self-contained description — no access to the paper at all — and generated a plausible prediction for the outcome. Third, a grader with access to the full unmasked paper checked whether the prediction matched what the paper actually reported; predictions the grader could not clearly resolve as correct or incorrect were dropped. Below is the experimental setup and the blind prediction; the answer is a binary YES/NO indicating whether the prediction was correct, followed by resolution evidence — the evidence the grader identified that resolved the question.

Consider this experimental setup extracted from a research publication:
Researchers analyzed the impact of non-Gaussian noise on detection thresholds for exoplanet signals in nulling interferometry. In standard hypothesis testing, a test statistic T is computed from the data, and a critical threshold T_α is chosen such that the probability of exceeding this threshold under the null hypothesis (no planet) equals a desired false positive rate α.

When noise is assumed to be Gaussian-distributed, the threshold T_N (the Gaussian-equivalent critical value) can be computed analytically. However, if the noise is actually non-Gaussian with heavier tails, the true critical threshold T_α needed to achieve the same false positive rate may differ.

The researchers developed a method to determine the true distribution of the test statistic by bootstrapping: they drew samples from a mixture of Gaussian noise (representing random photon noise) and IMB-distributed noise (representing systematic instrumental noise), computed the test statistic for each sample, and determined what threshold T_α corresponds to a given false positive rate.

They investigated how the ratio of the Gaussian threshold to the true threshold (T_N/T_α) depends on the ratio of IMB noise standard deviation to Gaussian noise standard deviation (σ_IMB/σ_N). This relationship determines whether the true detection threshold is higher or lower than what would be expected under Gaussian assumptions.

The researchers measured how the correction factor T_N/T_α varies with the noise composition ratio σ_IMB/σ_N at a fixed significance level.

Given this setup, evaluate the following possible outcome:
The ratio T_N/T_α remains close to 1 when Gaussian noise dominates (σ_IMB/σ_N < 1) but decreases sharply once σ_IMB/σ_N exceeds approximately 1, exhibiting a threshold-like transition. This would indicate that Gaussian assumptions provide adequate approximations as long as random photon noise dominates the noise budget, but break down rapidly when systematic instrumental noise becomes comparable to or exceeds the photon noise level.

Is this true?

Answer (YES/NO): NO